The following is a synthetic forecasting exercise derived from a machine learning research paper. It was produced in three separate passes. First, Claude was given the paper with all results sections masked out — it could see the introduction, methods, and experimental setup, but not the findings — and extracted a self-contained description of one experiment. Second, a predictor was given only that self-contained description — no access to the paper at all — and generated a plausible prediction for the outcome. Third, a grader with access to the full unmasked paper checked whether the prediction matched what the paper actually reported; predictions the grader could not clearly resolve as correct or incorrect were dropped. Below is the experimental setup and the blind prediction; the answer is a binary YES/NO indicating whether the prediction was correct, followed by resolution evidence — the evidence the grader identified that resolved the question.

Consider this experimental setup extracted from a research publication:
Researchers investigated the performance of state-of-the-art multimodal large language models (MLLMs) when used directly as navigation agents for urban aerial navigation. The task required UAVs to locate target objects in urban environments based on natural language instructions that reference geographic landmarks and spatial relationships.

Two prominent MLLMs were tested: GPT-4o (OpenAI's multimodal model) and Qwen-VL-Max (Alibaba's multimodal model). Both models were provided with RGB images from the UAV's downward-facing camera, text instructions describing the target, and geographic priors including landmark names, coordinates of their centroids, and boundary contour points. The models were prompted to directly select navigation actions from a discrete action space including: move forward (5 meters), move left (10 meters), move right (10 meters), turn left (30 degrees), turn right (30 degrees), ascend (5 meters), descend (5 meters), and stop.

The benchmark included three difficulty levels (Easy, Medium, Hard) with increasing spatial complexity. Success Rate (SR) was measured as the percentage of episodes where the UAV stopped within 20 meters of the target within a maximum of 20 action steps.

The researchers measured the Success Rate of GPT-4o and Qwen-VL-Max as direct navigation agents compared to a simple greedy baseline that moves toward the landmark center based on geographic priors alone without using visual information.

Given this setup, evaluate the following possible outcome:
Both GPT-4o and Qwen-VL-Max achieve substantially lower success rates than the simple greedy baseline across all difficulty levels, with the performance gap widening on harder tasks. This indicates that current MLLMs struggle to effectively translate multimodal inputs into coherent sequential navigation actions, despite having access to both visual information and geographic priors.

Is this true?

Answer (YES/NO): NO